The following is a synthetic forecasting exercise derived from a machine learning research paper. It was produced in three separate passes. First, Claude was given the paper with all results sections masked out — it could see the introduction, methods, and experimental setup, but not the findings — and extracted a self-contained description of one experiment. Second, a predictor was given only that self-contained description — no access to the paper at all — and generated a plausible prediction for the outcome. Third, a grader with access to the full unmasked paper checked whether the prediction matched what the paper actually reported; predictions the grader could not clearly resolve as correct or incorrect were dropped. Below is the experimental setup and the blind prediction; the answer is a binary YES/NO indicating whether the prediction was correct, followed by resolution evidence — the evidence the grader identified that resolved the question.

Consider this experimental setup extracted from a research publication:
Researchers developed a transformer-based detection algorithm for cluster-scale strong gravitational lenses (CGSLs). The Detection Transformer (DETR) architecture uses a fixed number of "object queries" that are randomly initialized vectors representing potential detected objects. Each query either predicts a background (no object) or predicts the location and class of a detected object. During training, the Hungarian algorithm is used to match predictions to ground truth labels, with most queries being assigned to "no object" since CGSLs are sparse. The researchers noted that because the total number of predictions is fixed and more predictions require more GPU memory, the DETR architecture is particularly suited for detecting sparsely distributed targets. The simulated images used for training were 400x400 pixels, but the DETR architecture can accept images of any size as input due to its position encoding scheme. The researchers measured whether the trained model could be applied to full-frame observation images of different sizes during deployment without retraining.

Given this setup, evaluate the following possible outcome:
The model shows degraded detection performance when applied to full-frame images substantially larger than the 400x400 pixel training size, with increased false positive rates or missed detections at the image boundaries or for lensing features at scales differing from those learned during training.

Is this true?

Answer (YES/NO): NO